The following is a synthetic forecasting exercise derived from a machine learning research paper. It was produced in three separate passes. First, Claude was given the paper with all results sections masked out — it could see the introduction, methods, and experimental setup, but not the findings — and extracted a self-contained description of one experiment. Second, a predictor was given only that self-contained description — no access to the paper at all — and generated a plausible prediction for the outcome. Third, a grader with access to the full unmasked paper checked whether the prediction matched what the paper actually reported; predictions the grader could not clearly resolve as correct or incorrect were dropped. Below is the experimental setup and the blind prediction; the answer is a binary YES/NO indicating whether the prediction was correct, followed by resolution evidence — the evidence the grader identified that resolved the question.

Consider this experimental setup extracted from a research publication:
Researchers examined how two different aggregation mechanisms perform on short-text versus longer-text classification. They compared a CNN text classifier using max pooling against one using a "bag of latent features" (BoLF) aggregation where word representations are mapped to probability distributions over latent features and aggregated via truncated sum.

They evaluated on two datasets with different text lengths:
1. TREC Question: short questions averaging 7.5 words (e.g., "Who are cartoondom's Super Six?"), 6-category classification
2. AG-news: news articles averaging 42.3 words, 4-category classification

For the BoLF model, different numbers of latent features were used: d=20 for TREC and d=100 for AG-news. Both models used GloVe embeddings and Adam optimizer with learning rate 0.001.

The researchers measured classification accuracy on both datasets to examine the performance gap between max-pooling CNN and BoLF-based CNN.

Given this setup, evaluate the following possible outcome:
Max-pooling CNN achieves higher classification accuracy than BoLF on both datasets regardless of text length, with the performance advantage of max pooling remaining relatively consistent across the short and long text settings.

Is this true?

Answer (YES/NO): NO